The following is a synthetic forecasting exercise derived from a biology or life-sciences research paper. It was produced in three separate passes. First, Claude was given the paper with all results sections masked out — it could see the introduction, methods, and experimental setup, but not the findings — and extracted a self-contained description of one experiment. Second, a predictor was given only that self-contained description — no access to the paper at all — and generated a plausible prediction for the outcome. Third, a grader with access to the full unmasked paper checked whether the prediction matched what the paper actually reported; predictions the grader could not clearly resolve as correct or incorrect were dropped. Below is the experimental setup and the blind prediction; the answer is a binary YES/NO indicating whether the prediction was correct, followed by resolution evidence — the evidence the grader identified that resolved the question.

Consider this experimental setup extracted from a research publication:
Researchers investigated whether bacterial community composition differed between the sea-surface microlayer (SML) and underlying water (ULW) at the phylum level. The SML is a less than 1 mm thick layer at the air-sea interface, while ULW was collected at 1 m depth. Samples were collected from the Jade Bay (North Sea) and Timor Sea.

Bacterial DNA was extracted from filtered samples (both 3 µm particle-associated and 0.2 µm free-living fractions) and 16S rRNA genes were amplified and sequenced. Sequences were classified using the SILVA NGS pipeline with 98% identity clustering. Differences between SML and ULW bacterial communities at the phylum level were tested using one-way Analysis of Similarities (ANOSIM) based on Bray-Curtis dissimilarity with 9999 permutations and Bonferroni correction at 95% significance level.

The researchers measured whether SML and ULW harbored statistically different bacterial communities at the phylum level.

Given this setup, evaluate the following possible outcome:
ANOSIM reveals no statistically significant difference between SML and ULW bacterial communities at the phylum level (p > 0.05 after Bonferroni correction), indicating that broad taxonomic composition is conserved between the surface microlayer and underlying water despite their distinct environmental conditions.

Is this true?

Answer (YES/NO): YES